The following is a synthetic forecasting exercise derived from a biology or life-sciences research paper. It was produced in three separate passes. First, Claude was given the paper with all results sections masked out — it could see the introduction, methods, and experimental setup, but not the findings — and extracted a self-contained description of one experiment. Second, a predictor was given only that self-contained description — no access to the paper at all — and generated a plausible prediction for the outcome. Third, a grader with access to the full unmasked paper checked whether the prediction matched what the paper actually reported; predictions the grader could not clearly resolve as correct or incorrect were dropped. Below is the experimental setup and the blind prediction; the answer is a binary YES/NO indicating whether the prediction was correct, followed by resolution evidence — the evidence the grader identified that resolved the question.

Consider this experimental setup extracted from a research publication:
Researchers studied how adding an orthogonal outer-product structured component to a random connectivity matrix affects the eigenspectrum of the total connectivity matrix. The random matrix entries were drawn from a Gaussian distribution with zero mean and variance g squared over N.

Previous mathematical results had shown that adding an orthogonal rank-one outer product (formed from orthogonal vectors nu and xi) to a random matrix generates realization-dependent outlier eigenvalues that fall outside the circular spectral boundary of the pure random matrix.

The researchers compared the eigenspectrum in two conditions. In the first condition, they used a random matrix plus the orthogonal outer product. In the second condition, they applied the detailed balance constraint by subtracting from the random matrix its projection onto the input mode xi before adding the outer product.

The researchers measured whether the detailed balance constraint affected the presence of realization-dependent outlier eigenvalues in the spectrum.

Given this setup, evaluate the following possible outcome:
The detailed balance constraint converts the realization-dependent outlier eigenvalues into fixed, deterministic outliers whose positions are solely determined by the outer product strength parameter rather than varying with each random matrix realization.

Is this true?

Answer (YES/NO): NO